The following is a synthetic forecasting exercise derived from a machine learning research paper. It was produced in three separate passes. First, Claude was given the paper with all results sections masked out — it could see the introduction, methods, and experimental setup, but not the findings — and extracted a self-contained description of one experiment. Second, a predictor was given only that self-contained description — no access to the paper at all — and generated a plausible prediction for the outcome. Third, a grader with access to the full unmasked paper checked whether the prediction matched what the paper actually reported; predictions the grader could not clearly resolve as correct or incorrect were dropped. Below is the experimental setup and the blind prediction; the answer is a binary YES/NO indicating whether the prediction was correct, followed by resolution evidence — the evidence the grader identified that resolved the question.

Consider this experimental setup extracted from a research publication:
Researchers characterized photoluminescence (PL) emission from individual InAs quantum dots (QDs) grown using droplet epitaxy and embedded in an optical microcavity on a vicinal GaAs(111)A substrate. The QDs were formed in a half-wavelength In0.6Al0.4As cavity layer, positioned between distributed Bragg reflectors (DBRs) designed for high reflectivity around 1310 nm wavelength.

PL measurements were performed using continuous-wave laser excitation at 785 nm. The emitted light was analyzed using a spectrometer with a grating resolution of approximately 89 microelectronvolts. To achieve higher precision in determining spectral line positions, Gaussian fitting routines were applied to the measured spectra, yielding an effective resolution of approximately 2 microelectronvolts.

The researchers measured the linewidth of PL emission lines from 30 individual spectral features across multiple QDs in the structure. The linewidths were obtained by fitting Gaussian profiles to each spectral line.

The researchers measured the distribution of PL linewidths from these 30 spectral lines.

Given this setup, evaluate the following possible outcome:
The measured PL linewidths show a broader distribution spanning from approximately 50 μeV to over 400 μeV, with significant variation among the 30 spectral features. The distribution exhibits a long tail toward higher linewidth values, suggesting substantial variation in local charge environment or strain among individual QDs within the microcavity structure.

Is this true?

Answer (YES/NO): NO